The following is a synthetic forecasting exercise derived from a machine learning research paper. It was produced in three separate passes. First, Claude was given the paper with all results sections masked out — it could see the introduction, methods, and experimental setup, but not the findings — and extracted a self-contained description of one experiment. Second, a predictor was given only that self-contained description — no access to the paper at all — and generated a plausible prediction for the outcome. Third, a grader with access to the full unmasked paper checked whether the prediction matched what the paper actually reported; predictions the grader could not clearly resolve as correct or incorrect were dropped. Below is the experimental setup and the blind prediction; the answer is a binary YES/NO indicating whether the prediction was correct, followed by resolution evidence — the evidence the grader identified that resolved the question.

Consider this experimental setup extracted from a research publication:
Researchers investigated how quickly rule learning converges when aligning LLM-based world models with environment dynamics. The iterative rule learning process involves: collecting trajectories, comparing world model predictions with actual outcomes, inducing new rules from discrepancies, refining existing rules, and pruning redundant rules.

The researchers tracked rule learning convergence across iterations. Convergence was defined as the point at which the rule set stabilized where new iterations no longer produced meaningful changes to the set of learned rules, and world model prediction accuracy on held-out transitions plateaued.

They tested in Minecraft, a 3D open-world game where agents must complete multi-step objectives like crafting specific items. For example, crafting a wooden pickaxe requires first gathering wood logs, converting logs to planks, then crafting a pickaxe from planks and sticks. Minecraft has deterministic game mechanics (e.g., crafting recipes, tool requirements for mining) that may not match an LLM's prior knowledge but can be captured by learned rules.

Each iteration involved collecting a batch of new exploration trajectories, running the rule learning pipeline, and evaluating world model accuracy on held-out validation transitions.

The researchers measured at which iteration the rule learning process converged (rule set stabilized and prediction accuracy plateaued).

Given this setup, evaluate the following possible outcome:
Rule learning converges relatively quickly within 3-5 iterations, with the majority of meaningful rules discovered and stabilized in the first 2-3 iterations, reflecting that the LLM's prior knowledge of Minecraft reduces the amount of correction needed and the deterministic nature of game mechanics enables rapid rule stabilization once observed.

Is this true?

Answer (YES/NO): YES